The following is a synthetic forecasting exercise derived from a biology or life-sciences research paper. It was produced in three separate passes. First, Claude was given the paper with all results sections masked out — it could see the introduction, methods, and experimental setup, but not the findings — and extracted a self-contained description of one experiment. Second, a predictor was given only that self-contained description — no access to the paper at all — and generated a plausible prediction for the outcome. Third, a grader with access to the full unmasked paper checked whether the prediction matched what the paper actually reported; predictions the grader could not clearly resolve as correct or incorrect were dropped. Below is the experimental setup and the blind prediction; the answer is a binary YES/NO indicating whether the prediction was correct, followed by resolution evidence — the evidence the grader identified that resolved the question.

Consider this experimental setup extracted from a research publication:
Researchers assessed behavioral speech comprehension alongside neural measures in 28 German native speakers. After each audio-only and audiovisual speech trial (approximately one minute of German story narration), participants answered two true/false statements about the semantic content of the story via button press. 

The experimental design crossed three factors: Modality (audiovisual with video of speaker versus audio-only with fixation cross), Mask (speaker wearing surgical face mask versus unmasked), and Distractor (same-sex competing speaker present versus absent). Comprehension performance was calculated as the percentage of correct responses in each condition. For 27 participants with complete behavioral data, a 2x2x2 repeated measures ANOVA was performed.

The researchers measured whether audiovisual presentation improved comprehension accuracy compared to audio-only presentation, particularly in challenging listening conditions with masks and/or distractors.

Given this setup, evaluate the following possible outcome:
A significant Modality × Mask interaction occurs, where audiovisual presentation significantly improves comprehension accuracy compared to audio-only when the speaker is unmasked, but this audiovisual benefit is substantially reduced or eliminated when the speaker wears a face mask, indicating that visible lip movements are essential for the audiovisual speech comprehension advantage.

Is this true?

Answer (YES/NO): NO